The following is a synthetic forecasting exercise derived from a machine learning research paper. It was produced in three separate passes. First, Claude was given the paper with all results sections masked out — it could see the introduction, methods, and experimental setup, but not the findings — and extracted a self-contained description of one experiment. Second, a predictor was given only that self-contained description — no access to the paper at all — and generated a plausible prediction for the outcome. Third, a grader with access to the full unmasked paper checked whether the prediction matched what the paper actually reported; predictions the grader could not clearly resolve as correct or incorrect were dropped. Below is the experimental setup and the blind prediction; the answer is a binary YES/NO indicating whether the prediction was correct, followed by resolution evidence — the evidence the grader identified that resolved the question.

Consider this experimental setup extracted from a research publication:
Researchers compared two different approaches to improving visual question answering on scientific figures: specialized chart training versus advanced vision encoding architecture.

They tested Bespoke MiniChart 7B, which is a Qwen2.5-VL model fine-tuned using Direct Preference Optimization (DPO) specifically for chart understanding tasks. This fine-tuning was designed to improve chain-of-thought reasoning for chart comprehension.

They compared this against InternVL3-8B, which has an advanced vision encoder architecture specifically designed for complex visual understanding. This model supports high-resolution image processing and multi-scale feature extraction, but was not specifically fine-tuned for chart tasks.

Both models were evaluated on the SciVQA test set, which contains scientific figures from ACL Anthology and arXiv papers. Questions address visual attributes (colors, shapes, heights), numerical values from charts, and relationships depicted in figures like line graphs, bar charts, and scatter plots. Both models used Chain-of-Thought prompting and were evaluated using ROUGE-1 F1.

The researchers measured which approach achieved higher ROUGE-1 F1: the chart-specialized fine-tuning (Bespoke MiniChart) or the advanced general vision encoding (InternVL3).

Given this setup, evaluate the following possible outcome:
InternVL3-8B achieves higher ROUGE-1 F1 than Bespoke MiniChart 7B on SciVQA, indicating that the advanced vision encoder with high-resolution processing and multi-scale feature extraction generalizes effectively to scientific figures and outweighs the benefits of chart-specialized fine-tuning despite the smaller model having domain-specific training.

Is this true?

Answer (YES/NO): YES